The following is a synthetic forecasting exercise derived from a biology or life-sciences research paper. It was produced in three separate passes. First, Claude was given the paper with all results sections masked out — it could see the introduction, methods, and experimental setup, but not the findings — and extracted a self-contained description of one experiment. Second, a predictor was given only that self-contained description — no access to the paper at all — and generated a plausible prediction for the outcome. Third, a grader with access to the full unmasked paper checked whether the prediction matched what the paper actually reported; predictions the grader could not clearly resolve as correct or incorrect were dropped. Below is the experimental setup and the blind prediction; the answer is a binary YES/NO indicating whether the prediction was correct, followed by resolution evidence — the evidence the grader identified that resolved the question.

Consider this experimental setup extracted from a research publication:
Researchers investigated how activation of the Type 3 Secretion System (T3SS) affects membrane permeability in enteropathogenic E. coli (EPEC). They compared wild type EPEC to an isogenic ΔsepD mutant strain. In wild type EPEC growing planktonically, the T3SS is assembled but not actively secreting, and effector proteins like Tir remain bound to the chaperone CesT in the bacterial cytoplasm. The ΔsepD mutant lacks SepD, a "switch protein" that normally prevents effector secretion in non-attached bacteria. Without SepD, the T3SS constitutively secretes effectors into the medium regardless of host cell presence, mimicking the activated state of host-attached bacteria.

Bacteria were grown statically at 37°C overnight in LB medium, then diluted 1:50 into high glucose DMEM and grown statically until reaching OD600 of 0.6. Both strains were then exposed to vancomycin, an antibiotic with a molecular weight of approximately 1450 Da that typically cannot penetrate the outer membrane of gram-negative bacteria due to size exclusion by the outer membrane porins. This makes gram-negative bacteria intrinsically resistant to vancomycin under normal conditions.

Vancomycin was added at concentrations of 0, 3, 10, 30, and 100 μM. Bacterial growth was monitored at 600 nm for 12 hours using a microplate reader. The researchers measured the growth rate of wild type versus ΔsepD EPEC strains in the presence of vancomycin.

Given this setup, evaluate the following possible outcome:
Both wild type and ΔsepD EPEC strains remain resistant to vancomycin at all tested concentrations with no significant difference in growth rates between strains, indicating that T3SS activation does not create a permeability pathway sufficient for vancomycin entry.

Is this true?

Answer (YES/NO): NO